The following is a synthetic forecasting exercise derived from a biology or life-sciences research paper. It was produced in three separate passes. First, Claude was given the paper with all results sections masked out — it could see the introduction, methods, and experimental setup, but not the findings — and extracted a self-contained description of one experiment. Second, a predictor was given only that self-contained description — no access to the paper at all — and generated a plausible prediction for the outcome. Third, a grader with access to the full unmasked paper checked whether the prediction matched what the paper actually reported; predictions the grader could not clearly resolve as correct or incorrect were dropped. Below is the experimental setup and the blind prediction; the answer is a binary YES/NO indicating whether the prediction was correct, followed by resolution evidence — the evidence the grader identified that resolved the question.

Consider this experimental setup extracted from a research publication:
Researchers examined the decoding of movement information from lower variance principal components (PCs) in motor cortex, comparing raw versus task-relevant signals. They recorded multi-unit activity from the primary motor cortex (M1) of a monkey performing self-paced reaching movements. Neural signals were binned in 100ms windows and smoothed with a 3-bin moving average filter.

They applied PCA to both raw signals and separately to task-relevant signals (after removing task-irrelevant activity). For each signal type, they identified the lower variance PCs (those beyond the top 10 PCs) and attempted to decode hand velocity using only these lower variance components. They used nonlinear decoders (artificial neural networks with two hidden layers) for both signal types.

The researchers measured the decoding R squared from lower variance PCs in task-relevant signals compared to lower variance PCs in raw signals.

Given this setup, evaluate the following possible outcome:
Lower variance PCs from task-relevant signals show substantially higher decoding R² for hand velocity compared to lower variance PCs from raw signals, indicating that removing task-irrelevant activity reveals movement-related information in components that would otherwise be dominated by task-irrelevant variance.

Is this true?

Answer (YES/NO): YES